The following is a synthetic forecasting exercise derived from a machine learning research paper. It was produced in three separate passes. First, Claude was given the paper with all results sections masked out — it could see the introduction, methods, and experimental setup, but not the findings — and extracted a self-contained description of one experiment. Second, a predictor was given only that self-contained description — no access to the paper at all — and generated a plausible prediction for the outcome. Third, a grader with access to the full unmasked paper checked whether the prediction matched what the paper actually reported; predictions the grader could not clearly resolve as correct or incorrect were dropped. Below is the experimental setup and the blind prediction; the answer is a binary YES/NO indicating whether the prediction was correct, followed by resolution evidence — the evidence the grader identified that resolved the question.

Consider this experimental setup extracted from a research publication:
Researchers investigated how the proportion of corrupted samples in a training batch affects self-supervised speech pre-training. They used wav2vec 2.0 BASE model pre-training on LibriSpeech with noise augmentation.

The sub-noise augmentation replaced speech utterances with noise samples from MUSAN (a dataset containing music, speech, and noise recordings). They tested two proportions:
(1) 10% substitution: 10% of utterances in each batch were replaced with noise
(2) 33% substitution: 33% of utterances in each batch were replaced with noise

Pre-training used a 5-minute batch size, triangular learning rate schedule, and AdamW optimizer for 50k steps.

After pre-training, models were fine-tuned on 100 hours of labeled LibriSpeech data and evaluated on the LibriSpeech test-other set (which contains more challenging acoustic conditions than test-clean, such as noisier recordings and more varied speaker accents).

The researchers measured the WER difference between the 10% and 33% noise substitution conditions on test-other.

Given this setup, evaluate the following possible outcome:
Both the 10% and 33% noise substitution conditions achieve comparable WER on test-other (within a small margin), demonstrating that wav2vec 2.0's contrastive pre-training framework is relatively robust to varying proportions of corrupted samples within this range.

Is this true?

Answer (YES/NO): NO